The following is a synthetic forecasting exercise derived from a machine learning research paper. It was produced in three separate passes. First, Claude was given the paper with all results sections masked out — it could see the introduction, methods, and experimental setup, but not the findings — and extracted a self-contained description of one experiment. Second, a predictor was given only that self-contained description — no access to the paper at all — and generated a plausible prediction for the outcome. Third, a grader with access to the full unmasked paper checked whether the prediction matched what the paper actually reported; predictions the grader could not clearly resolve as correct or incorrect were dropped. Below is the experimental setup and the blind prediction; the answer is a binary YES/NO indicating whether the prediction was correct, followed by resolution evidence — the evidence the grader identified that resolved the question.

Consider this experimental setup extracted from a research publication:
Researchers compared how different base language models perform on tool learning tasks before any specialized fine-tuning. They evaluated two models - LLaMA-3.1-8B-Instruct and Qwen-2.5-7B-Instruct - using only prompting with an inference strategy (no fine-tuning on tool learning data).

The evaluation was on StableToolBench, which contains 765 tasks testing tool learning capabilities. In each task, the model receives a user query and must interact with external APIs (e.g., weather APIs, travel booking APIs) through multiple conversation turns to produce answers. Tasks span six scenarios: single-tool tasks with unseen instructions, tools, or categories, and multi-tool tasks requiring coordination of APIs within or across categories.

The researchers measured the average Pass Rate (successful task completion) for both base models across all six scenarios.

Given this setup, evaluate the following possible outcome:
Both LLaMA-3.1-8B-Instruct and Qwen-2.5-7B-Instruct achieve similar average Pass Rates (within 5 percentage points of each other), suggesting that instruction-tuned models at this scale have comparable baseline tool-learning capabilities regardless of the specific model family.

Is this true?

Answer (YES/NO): YES